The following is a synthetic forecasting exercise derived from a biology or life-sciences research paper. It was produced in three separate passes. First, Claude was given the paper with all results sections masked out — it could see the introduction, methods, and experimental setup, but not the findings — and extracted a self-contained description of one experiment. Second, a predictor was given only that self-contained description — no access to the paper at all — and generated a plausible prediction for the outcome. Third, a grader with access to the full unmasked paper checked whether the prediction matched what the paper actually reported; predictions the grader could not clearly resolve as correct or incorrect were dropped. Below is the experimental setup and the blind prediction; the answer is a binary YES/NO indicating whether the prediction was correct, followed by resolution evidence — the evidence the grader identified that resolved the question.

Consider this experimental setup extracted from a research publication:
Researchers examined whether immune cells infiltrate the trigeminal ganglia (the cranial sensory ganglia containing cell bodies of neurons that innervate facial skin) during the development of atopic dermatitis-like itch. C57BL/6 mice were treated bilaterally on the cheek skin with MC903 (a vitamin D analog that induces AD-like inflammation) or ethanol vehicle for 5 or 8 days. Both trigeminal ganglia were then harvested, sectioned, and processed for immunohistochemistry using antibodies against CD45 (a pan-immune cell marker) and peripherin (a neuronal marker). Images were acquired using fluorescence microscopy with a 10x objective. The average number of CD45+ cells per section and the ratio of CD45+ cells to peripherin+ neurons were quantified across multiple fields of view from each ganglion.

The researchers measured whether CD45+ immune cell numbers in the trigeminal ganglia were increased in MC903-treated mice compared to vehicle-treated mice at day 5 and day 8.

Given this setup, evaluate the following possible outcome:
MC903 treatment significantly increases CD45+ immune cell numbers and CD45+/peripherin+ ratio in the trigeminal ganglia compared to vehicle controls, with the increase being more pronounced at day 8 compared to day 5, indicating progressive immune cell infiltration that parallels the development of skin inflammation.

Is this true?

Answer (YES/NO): NO